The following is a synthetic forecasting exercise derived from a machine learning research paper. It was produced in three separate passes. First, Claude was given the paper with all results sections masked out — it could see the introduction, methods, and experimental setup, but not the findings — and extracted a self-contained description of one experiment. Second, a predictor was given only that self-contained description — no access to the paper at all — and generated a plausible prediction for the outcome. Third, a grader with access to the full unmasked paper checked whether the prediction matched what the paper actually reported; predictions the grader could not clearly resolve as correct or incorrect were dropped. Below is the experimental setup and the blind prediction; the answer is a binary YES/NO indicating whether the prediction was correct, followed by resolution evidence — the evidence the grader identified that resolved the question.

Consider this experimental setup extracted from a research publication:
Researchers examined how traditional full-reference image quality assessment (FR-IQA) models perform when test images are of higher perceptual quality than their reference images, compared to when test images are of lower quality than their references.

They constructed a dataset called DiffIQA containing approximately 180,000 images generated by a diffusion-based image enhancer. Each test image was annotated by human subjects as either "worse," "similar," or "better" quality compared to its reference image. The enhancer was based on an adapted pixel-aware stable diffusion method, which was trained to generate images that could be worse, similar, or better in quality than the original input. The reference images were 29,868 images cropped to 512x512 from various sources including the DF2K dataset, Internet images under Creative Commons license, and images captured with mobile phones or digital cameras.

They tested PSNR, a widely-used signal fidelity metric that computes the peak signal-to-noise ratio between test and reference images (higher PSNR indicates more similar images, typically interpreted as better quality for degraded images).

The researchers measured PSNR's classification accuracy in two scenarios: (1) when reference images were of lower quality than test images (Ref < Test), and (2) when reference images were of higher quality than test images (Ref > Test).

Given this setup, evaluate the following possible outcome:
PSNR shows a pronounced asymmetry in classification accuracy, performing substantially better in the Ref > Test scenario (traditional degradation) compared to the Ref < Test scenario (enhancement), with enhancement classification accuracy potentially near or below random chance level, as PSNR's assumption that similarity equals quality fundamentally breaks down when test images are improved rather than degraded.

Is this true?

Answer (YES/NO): YES